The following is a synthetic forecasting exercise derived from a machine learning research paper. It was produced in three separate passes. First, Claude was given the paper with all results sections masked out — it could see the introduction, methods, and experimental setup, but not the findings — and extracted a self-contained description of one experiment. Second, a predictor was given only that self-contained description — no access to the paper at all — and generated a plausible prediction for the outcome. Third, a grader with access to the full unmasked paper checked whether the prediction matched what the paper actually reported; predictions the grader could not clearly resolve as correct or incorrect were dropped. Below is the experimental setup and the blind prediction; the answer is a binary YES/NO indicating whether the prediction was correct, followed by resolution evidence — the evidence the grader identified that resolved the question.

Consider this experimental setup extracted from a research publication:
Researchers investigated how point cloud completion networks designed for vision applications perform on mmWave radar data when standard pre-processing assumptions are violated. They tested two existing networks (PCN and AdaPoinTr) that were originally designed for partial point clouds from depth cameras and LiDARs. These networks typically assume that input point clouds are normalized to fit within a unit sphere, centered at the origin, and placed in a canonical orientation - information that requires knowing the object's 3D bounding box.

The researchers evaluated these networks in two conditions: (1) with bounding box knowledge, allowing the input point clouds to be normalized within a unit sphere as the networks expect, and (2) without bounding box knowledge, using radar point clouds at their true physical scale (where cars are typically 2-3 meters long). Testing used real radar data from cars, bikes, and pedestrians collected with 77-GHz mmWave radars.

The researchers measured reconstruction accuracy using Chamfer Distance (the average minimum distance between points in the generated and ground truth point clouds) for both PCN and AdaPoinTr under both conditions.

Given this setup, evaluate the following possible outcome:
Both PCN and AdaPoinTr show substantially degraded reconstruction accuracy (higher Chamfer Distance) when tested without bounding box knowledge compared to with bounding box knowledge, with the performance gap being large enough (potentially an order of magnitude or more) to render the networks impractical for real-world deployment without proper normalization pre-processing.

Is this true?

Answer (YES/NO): YES